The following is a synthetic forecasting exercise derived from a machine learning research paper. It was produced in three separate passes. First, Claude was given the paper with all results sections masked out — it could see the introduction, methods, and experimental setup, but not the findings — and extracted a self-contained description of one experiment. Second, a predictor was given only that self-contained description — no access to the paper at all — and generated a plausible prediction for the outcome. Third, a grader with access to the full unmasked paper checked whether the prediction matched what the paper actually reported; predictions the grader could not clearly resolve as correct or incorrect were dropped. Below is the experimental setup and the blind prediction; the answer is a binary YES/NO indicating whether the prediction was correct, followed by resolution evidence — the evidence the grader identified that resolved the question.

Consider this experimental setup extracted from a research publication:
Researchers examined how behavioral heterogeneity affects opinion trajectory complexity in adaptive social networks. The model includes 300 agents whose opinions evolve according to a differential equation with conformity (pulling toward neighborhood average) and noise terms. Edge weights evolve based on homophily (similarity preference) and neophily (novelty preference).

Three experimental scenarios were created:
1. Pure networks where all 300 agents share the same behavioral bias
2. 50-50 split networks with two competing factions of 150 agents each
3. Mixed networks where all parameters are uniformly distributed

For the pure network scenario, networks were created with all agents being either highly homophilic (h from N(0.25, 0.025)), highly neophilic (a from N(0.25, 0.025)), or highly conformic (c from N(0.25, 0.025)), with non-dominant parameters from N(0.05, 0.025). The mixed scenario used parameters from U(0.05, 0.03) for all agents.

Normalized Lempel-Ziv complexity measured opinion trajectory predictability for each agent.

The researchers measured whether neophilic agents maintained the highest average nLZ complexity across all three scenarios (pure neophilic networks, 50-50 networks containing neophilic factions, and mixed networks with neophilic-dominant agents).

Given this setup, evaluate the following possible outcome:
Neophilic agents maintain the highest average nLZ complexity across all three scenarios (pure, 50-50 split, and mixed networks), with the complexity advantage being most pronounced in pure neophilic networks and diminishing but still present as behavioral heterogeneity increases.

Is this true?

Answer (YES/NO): NO